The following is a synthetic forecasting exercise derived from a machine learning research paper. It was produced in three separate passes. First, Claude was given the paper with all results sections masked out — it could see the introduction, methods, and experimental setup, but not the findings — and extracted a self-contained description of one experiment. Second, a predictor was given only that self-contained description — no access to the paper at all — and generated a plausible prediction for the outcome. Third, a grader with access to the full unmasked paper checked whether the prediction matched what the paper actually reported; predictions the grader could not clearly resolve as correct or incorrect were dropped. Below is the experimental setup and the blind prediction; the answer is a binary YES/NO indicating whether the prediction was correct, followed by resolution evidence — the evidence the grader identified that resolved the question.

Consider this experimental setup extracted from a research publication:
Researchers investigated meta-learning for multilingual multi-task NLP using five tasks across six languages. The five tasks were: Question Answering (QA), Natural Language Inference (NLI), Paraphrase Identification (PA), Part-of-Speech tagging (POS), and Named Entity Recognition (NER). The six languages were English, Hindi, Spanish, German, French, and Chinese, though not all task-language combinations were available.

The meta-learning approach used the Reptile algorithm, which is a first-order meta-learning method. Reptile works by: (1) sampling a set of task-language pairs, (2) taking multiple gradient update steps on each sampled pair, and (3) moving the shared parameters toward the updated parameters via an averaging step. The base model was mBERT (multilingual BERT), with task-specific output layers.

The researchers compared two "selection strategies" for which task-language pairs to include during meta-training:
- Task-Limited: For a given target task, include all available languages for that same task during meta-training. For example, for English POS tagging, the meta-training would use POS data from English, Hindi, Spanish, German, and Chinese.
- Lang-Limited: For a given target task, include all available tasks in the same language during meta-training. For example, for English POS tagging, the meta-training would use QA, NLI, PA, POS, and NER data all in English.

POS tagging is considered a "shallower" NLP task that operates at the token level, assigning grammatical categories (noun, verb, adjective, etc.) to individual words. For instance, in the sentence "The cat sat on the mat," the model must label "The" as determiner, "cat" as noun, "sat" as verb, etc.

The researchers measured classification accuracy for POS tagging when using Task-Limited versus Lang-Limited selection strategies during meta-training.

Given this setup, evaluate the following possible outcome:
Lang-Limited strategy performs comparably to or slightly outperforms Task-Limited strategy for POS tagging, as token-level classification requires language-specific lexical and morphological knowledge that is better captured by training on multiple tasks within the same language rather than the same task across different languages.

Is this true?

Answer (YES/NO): YES